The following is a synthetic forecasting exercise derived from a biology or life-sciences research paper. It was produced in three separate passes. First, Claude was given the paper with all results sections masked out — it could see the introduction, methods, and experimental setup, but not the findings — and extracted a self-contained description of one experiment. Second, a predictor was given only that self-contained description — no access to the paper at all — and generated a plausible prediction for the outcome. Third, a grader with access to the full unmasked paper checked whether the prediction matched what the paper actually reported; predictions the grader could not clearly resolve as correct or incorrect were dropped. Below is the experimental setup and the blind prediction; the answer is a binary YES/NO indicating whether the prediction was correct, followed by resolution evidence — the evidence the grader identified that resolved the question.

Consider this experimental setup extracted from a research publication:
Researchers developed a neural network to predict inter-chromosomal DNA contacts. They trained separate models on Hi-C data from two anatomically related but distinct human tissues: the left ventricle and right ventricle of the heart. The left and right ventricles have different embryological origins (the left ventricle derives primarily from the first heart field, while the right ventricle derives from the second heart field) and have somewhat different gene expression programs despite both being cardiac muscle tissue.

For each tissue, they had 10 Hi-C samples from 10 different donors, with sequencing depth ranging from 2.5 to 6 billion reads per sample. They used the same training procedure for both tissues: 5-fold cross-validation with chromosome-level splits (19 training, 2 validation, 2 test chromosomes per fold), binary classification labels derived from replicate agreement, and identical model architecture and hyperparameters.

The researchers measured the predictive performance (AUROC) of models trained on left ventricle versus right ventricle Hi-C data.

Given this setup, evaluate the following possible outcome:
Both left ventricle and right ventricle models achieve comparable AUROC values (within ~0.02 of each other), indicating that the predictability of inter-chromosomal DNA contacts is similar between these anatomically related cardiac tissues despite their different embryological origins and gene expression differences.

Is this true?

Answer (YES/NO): YES